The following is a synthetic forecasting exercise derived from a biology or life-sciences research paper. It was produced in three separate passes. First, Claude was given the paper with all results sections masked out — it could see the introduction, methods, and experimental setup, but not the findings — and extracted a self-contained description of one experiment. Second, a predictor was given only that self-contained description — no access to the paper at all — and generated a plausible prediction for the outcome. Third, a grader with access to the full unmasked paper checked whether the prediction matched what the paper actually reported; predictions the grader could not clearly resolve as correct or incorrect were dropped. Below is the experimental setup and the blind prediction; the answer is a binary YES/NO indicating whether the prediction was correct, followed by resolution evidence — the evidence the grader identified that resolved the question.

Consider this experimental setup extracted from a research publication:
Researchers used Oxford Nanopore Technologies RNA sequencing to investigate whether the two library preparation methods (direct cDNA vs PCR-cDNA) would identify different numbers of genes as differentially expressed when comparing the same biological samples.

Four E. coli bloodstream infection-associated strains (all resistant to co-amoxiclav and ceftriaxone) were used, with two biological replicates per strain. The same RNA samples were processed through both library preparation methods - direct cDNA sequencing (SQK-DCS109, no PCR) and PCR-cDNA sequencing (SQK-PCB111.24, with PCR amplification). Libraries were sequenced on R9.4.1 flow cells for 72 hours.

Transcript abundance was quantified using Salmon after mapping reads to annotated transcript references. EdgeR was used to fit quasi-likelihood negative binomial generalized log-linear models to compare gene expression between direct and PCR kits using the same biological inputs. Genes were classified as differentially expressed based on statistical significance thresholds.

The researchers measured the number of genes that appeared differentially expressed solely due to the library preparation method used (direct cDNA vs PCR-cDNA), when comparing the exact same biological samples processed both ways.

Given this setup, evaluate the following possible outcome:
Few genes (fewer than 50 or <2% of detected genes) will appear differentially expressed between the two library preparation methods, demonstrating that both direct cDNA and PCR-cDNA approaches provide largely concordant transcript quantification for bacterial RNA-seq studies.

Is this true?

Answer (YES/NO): NO